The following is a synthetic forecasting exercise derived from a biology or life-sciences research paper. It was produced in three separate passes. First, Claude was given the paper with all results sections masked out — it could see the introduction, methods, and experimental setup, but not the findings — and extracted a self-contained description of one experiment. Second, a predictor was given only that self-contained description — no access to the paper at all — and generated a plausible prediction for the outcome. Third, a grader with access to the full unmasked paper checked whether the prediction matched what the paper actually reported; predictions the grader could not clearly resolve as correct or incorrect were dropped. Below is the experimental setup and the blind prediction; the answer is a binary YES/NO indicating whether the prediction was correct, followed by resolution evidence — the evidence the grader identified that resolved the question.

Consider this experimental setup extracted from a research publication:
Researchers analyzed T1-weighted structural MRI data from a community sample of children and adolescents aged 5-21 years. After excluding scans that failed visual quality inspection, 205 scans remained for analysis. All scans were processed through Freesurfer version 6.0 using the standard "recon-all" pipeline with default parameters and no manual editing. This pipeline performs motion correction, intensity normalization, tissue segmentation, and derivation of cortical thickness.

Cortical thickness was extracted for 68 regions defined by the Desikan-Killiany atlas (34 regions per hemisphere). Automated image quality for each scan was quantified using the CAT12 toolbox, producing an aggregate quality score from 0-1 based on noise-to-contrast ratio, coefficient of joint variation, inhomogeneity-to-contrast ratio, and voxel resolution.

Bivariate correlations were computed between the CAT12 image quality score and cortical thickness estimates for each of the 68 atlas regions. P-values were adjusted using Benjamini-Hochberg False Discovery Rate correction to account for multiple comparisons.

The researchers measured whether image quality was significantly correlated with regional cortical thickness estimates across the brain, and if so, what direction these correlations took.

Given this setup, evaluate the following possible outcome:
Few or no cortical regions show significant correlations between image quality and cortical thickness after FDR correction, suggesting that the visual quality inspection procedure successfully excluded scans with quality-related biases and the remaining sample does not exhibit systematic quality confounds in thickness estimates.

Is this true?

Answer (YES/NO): NO